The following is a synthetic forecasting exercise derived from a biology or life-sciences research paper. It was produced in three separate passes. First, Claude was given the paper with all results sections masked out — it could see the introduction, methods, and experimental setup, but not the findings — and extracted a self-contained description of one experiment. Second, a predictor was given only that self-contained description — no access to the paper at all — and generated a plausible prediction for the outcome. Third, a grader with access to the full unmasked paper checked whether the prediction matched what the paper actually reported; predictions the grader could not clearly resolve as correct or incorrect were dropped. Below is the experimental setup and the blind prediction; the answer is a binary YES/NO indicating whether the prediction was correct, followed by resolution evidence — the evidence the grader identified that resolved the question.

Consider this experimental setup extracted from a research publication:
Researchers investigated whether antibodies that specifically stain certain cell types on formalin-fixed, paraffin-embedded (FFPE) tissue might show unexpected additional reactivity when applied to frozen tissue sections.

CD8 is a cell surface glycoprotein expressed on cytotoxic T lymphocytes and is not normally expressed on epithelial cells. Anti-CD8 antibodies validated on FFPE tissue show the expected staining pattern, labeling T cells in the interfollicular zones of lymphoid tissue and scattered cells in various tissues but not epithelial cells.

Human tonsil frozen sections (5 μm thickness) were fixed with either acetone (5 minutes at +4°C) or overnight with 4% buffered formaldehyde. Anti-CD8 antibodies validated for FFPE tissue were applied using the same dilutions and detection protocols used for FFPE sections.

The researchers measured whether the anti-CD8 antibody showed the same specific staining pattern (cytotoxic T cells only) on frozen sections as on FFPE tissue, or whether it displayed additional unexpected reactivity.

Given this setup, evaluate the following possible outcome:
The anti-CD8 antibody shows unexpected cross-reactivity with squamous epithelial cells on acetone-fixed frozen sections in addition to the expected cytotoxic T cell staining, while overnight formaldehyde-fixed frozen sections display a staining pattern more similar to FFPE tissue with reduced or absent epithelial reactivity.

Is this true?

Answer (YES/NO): NO